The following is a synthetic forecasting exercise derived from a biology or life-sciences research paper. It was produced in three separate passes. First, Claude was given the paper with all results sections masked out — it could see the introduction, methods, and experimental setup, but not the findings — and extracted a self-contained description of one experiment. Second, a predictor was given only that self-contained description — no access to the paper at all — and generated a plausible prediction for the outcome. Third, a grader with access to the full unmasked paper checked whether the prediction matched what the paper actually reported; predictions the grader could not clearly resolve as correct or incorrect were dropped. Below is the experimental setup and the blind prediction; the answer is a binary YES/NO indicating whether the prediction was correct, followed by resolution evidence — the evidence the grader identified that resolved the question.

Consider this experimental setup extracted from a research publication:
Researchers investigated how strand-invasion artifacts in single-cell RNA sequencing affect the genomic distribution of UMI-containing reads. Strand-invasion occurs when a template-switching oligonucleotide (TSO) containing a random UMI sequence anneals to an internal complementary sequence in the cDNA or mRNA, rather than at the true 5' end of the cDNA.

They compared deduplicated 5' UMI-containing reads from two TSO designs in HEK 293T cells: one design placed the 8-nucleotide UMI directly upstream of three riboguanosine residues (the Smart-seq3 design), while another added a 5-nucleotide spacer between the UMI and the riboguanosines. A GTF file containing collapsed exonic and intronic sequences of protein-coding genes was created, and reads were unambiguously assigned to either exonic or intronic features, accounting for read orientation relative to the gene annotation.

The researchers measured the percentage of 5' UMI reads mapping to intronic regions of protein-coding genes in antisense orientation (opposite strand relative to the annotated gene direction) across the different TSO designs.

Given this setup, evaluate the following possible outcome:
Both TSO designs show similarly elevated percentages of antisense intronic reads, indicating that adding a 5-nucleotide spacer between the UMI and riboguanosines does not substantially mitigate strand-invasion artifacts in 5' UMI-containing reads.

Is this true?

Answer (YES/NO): NO